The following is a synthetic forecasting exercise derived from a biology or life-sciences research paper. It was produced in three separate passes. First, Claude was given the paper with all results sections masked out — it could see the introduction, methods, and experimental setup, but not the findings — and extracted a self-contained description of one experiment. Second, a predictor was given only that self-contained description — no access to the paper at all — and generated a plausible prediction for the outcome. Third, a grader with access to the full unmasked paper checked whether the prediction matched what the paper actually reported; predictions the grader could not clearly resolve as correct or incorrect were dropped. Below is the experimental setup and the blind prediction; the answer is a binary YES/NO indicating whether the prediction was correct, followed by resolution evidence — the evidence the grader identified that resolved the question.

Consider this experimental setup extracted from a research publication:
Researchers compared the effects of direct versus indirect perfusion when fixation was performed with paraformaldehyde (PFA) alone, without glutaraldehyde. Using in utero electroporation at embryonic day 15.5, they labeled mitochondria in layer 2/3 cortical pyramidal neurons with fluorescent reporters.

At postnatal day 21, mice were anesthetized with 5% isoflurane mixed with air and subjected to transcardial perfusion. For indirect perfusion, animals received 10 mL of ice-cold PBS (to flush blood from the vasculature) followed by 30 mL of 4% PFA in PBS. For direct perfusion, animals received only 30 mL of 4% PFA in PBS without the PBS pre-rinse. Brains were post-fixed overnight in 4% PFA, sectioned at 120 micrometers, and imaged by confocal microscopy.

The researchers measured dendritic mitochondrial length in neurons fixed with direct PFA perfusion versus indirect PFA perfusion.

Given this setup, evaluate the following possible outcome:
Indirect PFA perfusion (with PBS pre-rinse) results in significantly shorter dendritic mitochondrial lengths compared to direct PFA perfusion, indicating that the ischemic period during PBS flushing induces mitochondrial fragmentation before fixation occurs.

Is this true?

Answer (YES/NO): YES